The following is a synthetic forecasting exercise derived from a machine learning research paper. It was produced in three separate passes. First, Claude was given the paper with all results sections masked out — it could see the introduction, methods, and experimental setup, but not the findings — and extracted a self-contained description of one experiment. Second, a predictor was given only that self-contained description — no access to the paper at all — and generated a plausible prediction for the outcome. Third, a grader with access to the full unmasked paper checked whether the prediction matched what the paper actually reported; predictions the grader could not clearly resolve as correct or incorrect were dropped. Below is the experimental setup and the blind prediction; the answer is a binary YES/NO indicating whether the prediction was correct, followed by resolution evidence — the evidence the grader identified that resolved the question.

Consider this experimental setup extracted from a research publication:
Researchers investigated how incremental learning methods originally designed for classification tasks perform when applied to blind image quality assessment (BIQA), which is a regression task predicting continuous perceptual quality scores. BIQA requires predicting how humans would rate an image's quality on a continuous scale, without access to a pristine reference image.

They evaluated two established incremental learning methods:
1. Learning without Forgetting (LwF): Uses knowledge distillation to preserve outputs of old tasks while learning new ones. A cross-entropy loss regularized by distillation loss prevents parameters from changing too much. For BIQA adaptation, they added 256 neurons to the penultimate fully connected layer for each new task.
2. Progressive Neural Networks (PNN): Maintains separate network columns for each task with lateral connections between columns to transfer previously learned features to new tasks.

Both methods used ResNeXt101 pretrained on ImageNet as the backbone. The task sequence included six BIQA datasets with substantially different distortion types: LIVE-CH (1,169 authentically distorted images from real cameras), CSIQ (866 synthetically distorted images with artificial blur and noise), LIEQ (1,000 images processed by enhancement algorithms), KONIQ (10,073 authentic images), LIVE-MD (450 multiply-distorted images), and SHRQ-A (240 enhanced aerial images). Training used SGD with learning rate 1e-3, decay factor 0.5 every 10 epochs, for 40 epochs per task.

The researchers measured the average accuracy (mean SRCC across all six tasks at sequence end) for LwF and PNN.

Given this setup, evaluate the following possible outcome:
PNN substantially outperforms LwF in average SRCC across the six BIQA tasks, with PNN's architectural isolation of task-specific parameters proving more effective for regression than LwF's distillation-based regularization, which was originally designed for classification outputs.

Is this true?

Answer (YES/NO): NO